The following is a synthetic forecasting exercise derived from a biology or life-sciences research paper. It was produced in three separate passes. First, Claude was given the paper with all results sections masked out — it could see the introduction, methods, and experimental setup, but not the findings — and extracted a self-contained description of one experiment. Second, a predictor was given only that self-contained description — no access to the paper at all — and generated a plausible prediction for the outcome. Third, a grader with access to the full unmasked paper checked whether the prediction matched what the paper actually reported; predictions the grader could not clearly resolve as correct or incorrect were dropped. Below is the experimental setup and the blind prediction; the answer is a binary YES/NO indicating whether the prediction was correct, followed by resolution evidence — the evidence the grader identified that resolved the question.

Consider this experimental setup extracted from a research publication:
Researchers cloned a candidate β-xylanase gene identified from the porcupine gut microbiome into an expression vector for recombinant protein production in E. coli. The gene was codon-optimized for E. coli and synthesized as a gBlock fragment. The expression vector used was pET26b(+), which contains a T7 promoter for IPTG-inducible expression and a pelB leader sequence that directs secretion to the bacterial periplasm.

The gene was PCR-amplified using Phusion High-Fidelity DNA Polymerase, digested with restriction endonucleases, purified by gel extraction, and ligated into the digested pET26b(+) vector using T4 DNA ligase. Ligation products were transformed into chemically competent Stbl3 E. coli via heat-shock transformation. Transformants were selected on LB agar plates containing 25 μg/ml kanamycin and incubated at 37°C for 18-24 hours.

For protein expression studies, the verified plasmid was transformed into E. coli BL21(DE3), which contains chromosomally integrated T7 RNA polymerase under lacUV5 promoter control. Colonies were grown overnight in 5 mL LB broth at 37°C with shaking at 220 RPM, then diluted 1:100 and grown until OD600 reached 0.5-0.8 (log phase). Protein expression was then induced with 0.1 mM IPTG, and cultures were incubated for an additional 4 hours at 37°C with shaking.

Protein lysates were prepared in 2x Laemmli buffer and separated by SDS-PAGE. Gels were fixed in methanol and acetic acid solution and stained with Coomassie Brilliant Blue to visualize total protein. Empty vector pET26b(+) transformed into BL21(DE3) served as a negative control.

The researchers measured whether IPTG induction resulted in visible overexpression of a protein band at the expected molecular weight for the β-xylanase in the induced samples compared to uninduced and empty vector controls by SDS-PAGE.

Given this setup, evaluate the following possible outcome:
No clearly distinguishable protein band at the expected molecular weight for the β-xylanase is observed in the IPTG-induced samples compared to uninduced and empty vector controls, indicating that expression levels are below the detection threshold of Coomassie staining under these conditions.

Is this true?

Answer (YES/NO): NO